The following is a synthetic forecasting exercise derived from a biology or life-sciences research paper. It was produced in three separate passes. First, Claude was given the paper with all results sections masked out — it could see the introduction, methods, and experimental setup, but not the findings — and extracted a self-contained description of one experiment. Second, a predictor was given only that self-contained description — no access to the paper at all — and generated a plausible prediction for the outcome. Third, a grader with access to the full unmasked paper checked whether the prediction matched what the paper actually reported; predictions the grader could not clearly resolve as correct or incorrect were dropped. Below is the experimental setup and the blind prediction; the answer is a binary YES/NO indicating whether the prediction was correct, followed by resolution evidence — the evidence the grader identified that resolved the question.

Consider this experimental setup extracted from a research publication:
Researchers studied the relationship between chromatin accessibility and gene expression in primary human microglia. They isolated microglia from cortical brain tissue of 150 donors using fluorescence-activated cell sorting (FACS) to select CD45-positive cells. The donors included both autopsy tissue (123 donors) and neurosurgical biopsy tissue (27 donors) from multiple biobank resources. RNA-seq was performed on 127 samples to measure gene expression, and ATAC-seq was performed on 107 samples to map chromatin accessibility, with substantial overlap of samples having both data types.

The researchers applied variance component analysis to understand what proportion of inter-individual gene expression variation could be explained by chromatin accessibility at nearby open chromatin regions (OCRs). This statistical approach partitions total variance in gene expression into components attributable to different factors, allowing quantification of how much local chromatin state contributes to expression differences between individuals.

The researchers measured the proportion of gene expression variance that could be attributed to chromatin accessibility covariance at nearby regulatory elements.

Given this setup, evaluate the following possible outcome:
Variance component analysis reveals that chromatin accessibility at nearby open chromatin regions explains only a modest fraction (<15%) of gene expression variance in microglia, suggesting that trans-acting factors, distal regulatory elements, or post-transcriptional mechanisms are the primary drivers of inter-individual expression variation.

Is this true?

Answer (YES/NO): NO